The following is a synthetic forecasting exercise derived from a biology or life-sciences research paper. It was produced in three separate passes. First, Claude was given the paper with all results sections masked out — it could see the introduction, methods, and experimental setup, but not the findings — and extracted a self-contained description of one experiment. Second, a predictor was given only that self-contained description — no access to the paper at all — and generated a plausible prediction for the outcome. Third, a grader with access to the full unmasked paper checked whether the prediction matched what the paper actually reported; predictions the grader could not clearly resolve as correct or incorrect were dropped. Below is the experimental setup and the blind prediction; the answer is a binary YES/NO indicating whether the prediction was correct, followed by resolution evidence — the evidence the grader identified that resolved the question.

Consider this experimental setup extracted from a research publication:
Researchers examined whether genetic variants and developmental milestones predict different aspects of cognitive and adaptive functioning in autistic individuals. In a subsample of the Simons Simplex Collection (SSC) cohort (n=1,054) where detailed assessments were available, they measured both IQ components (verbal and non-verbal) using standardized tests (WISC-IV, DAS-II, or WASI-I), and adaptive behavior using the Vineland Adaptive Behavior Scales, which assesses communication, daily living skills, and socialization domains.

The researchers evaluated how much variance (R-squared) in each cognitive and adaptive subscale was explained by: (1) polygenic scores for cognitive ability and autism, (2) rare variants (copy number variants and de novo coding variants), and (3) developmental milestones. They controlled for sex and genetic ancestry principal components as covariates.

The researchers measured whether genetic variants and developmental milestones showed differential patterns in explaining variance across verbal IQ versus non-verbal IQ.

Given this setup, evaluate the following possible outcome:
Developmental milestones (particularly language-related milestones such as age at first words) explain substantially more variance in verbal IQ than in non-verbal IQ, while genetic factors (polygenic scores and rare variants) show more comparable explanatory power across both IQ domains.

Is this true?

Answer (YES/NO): NO